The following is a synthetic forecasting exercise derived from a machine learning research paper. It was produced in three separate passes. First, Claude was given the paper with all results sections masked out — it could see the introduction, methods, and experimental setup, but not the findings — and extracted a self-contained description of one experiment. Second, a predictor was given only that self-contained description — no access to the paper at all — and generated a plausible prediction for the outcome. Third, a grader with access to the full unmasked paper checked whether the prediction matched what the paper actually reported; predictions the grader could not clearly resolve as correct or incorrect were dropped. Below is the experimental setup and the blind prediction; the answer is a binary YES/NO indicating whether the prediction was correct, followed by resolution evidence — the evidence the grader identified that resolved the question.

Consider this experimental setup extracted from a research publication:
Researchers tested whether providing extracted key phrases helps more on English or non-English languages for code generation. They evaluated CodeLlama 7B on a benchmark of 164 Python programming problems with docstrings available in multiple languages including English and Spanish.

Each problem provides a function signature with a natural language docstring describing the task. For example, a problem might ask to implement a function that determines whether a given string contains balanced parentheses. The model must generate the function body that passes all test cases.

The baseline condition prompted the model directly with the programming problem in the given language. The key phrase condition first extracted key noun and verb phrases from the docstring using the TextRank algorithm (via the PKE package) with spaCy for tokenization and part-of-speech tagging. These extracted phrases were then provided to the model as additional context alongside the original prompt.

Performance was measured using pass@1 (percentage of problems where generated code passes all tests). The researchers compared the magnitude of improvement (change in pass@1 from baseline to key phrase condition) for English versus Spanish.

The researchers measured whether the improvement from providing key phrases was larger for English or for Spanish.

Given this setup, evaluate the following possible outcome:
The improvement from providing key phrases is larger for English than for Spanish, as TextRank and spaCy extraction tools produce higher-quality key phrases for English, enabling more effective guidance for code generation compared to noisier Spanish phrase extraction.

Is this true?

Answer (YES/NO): NO